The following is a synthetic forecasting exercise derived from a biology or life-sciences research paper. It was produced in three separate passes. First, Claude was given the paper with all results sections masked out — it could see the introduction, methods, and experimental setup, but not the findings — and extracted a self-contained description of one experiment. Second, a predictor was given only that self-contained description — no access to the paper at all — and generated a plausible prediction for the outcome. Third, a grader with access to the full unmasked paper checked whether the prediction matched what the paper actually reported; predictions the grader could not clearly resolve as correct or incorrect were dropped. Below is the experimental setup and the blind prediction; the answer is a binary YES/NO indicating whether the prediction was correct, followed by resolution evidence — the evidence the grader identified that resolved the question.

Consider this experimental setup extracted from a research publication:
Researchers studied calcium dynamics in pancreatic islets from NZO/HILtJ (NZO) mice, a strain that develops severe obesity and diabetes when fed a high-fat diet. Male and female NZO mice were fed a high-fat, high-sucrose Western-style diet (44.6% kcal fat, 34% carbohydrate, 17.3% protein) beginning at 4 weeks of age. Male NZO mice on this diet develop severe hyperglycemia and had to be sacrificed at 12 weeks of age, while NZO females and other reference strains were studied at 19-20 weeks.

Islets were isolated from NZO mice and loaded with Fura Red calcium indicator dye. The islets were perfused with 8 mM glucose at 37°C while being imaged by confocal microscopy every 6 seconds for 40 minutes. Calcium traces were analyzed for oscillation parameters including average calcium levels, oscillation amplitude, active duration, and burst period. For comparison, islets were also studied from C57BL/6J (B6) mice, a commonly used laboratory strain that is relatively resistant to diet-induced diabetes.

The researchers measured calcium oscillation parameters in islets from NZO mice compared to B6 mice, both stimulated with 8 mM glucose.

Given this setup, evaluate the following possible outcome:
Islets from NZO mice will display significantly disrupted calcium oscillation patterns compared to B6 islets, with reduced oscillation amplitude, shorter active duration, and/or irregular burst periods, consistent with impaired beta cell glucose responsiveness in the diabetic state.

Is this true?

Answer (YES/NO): YES